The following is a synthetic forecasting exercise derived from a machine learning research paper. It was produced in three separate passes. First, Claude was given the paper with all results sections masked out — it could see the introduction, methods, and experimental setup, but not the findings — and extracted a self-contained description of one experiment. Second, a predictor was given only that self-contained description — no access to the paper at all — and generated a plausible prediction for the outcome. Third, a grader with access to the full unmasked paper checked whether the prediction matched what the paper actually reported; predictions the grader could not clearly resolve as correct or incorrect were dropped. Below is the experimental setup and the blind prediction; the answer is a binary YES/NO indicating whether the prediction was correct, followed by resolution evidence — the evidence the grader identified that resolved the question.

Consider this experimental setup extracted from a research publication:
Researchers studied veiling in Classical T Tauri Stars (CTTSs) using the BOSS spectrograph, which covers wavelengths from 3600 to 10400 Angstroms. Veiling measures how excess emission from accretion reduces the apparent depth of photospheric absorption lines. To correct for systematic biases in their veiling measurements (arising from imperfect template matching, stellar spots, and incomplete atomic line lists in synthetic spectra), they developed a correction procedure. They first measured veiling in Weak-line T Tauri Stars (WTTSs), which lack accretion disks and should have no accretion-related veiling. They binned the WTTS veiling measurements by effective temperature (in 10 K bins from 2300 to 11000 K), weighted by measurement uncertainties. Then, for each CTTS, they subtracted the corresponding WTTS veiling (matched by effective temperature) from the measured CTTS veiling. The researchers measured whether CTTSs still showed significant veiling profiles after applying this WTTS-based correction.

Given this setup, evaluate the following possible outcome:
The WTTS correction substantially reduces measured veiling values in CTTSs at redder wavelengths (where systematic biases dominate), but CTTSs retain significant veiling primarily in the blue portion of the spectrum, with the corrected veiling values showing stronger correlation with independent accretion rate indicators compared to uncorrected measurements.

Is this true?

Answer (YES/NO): NO